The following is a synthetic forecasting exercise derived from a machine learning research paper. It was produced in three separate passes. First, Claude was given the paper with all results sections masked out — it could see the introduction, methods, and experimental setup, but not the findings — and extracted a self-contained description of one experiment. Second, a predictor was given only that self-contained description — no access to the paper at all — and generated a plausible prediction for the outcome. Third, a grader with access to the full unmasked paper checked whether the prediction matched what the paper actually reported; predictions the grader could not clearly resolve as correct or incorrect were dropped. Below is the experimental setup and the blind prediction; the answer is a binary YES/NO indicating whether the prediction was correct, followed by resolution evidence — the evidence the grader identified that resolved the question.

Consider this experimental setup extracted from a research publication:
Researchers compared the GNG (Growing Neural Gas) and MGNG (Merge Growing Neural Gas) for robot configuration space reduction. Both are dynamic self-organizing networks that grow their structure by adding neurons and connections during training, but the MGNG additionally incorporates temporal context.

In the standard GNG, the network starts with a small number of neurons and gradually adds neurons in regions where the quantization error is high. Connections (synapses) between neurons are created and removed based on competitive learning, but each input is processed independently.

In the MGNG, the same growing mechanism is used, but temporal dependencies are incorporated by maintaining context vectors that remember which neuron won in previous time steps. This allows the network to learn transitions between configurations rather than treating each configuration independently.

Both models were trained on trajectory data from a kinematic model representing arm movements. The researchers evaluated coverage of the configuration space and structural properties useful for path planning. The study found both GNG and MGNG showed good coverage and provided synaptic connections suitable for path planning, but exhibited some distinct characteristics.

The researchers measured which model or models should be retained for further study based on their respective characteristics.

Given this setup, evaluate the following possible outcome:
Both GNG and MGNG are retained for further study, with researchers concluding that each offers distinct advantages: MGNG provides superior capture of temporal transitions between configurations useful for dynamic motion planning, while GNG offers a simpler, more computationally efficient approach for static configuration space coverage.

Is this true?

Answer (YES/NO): NO